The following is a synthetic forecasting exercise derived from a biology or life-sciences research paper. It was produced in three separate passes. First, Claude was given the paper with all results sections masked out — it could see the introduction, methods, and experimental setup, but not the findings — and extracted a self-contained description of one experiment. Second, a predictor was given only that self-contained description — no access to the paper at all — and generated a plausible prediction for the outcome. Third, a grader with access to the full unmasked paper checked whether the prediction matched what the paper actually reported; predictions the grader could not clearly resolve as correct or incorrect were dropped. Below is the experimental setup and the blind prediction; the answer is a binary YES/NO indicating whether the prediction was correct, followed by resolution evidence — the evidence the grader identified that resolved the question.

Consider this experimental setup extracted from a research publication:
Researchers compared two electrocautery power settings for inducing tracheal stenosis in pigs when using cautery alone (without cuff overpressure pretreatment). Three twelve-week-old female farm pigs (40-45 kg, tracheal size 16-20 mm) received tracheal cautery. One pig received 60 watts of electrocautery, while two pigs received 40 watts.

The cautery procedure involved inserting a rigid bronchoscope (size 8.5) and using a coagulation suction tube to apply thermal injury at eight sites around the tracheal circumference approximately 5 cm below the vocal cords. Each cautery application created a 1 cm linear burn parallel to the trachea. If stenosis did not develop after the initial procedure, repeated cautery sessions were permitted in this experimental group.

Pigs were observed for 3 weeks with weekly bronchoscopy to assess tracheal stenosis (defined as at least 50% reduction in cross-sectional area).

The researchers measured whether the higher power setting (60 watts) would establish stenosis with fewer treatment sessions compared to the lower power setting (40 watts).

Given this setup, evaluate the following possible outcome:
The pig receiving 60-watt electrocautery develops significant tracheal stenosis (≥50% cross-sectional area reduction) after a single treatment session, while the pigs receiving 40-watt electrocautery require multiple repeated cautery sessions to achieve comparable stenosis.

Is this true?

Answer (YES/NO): NO